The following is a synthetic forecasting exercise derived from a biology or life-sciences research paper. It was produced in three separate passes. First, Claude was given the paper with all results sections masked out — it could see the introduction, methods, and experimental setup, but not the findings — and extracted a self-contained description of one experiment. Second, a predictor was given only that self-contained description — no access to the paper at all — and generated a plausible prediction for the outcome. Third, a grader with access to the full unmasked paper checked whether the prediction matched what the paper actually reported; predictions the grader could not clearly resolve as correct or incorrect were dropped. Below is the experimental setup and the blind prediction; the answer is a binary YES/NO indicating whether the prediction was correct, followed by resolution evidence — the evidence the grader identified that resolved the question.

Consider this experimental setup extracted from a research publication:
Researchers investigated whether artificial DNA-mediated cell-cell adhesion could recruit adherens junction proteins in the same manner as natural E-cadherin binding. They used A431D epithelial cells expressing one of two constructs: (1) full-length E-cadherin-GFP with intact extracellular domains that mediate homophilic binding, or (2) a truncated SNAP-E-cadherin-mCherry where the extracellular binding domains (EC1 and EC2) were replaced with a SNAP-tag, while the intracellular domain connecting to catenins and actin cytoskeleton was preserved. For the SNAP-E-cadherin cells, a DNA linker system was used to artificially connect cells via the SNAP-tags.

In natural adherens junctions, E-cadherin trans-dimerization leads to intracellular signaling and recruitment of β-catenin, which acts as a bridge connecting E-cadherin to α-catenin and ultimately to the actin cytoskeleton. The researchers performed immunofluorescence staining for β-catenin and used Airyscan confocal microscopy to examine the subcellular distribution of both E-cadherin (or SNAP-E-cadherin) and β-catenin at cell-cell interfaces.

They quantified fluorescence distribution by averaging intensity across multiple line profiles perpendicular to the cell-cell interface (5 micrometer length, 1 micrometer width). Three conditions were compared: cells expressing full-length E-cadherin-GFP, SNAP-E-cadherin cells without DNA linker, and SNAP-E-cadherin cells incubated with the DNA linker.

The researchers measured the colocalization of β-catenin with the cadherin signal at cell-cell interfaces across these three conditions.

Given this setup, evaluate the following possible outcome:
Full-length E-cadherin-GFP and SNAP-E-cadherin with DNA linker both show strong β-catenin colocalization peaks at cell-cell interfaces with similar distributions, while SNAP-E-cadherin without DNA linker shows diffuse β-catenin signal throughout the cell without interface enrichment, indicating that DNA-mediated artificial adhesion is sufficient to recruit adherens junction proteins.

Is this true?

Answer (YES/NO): YES